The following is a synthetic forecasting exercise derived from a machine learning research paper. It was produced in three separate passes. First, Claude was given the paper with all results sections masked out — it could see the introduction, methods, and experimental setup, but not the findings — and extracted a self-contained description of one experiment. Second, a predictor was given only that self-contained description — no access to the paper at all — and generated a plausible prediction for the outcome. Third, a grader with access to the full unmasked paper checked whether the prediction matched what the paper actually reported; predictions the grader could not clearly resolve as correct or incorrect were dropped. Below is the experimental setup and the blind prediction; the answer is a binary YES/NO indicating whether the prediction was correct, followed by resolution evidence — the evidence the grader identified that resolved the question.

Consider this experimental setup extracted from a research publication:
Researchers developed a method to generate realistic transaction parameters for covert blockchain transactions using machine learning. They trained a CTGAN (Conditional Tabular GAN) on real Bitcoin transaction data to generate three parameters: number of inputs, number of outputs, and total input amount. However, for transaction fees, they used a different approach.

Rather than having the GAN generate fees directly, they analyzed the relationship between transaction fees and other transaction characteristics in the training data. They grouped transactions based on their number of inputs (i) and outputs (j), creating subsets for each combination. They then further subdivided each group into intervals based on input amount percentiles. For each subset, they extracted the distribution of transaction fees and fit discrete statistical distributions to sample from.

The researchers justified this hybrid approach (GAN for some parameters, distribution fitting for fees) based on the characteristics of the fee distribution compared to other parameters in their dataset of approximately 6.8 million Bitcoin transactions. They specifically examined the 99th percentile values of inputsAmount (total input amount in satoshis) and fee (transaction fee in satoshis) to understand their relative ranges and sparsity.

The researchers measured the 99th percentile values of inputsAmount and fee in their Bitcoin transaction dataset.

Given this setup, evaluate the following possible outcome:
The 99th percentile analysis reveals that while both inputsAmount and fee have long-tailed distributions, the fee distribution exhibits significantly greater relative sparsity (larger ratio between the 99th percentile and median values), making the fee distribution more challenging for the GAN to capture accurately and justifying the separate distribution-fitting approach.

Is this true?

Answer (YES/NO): NO